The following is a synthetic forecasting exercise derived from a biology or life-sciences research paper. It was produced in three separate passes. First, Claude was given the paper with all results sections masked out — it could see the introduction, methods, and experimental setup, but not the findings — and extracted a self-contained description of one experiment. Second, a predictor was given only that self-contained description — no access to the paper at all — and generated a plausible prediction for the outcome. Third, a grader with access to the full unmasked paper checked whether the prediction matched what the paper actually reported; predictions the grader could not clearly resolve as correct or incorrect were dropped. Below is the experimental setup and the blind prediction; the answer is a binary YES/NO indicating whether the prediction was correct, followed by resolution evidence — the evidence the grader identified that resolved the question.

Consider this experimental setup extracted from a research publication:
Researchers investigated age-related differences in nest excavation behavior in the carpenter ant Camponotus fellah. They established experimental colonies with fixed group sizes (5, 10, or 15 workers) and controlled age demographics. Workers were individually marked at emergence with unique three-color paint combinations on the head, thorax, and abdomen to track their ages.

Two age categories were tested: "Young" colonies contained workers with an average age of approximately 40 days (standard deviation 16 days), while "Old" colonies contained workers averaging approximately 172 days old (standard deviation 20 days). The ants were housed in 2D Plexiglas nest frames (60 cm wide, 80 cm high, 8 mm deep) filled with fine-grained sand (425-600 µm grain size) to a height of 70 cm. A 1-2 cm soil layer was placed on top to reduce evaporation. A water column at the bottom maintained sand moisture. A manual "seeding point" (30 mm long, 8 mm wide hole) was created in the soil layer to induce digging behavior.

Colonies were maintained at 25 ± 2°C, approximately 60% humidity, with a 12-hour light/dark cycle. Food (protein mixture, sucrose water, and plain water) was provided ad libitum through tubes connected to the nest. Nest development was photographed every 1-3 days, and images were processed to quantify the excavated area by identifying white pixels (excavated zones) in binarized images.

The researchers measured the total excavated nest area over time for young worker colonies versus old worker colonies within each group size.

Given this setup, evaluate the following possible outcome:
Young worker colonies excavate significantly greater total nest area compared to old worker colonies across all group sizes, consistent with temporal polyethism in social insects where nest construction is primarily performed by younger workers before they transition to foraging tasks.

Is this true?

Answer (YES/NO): NO